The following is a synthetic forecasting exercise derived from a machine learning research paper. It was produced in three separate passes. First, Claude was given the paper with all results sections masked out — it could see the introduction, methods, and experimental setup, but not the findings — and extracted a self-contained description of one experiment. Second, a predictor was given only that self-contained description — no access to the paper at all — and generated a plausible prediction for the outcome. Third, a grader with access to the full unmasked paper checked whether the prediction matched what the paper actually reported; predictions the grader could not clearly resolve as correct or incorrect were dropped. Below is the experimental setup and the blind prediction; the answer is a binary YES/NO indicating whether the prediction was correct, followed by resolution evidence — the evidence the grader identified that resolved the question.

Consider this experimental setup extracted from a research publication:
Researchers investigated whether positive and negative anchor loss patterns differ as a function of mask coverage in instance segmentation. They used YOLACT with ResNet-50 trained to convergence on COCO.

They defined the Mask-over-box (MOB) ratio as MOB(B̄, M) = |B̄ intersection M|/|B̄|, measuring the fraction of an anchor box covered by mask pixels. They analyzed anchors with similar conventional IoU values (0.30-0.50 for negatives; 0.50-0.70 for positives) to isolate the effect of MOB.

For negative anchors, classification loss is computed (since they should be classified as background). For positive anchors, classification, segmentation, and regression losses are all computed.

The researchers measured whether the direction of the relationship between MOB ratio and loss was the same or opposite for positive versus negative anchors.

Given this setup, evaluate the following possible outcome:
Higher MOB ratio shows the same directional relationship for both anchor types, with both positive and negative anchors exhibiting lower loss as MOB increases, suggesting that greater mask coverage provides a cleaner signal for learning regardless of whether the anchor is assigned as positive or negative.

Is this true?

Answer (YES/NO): NO